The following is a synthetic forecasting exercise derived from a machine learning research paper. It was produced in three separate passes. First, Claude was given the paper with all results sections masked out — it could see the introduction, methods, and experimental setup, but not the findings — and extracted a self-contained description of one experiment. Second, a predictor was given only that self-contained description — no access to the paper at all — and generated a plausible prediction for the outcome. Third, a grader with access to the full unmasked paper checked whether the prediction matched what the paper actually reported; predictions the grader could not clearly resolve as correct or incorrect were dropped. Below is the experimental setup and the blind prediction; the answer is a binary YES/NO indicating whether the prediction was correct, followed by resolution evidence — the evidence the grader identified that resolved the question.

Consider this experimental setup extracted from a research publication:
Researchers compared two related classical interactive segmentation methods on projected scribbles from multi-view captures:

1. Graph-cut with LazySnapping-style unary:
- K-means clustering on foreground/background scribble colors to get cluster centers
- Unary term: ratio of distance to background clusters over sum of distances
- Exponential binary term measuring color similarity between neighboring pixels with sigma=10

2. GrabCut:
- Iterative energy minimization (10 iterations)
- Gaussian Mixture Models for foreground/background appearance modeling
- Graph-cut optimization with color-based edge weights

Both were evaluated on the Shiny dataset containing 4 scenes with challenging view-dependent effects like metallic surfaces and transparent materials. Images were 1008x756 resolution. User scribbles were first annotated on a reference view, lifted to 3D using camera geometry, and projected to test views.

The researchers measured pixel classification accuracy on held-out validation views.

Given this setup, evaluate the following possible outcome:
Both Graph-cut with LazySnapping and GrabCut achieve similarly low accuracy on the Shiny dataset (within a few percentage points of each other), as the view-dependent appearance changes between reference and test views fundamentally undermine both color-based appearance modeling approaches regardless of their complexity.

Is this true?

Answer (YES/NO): NO